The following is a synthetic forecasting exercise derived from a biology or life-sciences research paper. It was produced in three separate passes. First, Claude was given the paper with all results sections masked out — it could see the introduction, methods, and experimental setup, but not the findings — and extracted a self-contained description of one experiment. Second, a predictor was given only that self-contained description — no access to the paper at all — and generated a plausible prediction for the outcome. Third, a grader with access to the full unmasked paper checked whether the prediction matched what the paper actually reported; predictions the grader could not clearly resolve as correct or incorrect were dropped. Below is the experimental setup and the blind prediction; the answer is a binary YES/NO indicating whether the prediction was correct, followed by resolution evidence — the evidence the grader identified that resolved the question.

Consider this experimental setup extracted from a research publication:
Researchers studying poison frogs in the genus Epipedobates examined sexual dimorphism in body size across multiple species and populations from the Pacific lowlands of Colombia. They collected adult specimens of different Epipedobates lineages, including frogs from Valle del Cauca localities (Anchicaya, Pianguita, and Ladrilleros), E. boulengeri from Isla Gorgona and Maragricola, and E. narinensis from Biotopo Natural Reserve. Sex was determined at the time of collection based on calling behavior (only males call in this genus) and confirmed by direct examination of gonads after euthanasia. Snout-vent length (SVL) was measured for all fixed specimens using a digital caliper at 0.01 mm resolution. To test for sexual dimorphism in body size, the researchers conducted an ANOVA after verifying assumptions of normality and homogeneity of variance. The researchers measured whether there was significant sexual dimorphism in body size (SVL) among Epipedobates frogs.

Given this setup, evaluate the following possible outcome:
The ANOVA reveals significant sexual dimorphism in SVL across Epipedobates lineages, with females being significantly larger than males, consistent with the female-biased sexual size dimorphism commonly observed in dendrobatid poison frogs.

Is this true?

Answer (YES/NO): NO